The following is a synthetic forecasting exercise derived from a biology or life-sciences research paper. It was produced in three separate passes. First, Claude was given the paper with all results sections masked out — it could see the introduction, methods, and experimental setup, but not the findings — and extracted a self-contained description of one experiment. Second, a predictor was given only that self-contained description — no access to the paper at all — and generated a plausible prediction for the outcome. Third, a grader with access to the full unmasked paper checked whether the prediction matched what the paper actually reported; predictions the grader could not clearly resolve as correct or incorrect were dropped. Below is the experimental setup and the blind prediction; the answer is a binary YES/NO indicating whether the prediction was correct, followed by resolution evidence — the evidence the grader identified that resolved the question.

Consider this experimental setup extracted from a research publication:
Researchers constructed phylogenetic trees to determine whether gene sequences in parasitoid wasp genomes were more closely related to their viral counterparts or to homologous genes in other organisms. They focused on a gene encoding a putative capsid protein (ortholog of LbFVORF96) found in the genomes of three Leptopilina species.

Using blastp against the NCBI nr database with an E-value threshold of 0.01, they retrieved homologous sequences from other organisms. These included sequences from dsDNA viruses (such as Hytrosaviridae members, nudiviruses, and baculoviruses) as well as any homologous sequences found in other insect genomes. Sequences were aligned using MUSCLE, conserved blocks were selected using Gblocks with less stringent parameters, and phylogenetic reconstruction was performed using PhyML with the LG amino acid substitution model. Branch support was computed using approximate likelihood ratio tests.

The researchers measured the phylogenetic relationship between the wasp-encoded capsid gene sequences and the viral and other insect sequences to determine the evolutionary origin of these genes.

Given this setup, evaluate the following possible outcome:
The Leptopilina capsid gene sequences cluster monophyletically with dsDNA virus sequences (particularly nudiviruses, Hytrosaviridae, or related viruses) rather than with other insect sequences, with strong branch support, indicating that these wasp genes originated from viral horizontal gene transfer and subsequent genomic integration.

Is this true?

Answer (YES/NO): YES